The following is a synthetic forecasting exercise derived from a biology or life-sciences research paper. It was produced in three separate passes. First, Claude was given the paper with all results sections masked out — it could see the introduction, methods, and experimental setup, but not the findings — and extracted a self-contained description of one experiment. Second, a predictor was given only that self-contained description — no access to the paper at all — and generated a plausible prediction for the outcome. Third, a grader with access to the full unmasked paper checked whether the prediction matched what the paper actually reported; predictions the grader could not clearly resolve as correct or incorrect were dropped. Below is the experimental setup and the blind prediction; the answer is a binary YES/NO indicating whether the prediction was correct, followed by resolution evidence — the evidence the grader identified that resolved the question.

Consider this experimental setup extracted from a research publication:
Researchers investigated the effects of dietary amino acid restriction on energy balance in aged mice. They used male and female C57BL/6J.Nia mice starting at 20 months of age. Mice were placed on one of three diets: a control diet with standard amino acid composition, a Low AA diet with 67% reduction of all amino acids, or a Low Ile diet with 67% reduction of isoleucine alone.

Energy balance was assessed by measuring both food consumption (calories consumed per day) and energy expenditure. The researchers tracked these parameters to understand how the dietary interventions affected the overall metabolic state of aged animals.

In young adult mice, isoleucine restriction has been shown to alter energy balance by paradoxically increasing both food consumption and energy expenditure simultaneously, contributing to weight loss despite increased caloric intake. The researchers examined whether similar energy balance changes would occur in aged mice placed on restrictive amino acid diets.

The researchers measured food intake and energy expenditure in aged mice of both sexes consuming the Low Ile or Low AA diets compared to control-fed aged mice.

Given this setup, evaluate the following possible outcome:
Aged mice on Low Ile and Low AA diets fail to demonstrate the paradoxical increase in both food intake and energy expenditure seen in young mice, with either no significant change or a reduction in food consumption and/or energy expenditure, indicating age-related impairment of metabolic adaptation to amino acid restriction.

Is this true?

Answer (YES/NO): NO